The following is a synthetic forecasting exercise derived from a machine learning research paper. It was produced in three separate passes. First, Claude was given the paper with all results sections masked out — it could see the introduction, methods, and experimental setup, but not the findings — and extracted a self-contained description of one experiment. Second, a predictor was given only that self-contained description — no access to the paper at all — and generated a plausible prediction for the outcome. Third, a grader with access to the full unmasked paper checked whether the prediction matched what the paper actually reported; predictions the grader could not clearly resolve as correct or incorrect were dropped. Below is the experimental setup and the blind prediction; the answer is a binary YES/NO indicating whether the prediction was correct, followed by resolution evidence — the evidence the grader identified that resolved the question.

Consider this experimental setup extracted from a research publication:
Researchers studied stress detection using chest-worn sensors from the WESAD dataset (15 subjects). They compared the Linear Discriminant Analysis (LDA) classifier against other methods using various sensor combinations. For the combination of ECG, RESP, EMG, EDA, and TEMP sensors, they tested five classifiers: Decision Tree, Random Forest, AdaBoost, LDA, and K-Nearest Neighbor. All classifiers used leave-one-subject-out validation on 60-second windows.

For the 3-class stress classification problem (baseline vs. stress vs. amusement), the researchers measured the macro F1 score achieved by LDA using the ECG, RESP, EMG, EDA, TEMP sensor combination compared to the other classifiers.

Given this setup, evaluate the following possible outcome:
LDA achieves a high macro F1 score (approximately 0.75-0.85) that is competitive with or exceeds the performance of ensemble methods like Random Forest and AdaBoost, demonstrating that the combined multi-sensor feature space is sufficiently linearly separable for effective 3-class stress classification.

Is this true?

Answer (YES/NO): NO